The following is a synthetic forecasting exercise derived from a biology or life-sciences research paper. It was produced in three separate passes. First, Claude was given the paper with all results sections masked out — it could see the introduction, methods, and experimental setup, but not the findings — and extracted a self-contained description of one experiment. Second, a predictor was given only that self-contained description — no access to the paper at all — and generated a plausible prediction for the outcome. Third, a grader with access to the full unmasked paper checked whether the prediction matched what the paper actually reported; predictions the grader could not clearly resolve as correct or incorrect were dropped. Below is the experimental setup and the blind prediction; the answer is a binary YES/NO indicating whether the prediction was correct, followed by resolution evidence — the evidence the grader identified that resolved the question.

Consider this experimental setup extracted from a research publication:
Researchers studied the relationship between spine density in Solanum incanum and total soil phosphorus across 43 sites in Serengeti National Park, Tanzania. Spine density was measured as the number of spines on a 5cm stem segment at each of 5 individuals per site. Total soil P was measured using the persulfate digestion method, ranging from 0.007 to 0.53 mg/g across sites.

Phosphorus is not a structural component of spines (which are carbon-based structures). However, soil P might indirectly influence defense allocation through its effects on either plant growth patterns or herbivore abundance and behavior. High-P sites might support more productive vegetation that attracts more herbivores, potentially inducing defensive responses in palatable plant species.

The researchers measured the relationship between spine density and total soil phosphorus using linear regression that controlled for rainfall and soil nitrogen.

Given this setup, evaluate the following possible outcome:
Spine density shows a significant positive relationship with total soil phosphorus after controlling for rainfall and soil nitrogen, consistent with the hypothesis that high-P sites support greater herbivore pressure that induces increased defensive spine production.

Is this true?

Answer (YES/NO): YES